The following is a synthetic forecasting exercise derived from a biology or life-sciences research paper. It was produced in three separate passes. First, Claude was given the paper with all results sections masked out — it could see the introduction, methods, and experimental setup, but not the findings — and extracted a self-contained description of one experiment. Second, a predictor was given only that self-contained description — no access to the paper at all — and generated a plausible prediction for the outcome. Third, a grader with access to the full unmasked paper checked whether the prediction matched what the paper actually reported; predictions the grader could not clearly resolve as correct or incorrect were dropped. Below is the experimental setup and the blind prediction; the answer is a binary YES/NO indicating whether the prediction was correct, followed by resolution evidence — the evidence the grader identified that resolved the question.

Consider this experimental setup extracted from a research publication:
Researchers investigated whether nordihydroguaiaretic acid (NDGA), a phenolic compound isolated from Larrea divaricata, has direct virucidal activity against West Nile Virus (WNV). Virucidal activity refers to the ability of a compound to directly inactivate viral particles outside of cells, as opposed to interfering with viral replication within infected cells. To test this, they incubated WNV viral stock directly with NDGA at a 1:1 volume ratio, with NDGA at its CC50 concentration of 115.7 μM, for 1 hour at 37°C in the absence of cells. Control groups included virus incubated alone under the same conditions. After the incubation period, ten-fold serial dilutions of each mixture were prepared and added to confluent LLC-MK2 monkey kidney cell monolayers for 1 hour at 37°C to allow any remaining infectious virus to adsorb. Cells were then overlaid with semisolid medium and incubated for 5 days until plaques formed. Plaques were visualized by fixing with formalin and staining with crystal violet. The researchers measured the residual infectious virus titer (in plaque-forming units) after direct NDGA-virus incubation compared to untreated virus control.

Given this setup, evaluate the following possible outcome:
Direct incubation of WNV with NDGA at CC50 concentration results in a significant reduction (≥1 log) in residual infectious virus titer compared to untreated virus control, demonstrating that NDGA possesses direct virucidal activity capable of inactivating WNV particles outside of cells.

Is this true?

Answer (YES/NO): NO